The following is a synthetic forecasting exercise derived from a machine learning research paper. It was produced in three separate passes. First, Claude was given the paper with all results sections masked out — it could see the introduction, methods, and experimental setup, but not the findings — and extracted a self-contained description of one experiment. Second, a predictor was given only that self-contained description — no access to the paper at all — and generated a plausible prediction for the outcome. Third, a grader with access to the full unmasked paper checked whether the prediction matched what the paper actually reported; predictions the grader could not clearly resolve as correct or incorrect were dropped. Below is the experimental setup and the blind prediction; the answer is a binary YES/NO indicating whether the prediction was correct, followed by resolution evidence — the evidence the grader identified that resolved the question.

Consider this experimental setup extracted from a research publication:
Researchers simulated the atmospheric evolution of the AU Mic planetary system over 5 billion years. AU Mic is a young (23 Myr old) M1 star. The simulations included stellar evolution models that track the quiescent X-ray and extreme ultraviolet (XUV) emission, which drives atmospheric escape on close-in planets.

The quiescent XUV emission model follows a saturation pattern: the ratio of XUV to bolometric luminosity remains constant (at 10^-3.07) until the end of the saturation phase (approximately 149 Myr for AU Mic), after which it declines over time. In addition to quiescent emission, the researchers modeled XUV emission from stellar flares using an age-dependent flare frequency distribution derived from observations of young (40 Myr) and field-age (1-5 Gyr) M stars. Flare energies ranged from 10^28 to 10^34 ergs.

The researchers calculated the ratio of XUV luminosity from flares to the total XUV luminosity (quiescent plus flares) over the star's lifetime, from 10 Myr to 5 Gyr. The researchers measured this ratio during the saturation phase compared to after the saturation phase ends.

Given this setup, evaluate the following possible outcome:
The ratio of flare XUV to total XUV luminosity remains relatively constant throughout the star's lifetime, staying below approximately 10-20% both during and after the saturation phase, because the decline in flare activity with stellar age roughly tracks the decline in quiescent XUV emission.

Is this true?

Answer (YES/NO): NO